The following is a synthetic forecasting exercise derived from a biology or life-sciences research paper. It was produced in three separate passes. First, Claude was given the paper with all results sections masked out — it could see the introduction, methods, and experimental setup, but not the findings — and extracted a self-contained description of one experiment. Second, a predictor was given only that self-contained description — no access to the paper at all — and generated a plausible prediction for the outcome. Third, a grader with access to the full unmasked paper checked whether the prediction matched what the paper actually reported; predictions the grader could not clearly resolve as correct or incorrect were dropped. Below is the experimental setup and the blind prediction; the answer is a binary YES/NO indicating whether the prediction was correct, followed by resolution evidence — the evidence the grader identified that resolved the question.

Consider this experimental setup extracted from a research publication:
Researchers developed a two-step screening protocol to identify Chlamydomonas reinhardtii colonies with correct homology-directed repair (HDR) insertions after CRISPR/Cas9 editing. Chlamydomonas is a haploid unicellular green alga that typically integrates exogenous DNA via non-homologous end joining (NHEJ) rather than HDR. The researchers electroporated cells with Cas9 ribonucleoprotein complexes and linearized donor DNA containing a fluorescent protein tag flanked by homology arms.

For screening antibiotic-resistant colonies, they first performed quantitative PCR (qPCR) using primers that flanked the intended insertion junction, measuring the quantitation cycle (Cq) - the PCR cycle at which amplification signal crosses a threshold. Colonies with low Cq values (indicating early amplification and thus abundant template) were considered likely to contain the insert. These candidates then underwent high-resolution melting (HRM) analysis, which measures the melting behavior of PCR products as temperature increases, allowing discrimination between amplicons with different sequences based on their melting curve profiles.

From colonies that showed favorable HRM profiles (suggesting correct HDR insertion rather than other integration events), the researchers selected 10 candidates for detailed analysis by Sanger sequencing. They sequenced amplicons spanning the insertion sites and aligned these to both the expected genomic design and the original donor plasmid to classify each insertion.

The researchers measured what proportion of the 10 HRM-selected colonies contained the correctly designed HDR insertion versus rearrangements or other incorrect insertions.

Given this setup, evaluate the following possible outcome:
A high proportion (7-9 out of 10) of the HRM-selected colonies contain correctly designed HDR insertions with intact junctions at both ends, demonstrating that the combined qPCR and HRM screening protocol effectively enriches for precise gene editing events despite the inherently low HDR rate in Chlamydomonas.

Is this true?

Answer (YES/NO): NO